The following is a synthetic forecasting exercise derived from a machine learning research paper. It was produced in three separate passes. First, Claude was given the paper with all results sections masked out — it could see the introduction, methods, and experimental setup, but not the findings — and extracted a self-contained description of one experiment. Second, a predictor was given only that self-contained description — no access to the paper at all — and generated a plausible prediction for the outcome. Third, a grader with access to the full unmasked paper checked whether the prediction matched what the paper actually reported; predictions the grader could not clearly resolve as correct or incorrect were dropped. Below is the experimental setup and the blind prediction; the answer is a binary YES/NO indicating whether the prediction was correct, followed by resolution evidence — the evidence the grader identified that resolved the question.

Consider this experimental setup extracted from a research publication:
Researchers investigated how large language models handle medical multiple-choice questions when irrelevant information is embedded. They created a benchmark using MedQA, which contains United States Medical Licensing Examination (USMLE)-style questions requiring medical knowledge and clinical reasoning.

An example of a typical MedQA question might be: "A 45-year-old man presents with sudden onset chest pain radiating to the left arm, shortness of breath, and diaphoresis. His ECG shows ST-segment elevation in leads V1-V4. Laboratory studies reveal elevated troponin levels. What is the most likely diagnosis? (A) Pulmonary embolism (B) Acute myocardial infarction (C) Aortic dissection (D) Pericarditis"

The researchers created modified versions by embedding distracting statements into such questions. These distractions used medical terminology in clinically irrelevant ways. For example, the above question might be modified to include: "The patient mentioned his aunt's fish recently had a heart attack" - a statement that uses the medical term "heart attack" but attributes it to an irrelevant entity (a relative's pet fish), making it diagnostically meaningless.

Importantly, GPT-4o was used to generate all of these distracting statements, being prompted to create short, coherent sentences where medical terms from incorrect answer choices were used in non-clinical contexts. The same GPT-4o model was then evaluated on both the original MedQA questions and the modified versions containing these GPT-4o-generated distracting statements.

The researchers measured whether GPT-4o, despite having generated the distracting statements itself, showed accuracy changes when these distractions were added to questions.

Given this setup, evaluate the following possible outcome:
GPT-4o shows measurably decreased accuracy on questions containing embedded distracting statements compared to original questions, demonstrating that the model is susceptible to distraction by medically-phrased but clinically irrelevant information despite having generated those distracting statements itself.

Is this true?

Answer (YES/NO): YES